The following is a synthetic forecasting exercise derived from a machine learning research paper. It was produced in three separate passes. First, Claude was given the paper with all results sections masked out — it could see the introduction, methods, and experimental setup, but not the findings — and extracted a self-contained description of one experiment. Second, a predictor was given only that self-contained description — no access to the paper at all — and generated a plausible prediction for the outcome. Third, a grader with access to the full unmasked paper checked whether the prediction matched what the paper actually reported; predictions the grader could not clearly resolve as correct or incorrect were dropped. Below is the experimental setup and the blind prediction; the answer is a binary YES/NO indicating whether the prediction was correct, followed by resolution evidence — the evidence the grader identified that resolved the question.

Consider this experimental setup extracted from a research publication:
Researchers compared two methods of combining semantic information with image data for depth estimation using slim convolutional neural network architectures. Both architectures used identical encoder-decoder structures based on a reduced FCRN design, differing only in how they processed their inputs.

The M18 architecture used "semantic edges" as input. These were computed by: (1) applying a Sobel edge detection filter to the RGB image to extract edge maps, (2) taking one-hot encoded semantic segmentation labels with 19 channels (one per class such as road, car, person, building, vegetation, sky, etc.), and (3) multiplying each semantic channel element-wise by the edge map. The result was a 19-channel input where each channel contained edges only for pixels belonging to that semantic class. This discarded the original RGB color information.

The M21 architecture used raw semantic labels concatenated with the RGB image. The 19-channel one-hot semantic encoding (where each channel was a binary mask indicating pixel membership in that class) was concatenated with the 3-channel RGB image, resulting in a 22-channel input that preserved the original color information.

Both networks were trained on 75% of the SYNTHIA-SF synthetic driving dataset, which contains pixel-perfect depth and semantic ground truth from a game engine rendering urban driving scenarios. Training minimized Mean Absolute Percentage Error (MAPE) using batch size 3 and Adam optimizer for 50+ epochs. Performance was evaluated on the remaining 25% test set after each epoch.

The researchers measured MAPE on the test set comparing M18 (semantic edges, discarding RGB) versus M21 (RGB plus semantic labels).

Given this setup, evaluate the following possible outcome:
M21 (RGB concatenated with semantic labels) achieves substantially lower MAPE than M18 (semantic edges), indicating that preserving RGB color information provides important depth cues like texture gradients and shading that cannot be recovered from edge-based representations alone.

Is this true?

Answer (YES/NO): NO